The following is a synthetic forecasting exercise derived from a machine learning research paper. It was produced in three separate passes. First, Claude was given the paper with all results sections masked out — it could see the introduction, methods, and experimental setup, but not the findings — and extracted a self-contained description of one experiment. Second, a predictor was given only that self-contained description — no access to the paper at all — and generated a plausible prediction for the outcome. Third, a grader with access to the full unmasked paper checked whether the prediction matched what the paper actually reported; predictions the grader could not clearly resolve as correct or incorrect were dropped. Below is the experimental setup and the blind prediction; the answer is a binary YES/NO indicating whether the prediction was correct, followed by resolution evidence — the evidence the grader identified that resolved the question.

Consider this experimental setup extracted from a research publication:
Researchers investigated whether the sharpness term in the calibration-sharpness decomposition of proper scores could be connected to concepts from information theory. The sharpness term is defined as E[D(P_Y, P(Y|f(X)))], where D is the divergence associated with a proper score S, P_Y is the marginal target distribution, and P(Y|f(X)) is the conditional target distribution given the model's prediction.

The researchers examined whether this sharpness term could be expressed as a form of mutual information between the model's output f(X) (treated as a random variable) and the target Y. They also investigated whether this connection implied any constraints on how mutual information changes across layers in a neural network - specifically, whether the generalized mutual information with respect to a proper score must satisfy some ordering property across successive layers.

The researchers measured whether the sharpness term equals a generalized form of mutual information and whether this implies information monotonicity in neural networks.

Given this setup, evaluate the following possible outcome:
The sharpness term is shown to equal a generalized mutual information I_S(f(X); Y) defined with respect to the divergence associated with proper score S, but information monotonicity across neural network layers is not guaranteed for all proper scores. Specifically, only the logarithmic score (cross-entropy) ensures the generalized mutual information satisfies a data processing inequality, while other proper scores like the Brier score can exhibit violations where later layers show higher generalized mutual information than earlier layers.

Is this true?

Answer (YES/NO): NO